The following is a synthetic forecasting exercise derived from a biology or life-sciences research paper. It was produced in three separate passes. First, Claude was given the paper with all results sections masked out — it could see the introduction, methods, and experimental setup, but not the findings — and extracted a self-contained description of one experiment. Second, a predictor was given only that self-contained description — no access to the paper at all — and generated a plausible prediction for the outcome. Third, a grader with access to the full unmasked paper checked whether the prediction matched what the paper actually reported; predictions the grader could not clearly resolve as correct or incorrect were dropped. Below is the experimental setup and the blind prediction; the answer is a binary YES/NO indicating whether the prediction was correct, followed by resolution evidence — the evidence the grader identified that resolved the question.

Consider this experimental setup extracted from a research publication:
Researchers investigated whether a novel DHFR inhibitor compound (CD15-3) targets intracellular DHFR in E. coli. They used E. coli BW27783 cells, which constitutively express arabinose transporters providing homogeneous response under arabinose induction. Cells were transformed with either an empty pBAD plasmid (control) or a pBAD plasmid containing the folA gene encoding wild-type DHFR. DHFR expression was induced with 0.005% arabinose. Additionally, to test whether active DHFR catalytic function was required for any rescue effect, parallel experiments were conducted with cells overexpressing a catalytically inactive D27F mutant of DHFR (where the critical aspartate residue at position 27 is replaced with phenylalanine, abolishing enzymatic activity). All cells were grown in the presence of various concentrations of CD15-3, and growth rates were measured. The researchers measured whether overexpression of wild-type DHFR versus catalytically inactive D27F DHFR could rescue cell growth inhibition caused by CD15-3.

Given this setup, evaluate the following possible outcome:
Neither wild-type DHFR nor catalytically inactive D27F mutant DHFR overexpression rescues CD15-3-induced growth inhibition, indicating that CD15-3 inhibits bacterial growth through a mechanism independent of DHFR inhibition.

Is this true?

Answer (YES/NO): NO